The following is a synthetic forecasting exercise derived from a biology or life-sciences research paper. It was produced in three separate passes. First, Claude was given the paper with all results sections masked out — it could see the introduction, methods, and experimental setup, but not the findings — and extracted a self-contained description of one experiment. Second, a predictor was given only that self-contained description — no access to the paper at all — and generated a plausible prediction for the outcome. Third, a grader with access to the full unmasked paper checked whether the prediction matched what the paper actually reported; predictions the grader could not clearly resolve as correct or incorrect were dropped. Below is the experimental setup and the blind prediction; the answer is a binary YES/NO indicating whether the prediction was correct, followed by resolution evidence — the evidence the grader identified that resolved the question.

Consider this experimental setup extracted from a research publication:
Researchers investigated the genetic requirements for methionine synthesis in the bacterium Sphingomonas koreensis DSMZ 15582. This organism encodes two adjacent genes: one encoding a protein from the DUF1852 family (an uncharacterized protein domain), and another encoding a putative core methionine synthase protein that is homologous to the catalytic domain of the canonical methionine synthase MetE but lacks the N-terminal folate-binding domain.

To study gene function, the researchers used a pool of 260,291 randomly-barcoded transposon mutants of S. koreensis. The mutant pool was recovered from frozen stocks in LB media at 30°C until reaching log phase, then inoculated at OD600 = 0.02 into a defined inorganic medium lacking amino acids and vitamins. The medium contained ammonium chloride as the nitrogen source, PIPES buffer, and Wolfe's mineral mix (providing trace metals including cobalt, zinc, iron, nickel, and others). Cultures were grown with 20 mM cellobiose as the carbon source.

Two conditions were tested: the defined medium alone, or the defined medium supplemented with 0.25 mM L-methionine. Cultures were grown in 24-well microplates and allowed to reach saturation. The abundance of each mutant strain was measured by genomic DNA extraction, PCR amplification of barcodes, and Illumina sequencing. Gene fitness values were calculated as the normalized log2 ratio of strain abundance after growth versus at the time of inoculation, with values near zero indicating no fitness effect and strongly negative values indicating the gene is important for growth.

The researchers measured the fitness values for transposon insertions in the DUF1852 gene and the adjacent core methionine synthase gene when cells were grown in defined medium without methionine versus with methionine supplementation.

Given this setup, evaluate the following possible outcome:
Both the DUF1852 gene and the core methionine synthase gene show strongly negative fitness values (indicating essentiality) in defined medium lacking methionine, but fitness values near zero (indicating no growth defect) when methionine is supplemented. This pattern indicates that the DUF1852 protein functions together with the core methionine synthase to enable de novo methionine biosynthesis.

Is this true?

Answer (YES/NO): YES